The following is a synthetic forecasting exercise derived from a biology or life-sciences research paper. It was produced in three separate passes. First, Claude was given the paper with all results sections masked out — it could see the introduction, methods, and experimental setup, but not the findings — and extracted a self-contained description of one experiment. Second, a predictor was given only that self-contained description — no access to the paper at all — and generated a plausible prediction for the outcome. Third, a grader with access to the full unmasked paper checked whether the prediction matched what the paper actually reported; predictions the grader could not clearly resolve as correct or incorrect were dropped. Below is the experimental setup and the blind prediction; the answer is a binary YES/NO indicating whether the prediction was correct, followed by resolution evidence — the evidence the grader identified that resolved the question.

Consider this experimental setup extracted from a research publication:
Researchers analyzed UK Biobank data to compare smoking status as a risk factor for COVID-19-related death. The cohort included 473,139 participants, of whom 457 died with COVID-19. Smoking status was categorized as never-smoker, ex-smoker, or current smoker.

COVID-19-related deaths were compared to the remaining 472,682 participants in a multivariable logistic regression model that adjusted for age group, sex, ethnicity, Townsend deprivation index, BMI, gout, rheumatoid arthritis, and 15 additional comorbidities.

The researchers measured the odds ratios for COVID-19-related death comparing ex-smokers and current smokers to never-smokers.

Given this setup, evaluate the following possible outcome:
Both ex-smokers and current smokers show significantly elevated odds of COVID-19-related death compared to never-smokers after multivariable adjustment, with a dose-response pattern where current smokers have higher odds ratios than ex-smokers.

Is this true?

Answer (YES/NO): NO